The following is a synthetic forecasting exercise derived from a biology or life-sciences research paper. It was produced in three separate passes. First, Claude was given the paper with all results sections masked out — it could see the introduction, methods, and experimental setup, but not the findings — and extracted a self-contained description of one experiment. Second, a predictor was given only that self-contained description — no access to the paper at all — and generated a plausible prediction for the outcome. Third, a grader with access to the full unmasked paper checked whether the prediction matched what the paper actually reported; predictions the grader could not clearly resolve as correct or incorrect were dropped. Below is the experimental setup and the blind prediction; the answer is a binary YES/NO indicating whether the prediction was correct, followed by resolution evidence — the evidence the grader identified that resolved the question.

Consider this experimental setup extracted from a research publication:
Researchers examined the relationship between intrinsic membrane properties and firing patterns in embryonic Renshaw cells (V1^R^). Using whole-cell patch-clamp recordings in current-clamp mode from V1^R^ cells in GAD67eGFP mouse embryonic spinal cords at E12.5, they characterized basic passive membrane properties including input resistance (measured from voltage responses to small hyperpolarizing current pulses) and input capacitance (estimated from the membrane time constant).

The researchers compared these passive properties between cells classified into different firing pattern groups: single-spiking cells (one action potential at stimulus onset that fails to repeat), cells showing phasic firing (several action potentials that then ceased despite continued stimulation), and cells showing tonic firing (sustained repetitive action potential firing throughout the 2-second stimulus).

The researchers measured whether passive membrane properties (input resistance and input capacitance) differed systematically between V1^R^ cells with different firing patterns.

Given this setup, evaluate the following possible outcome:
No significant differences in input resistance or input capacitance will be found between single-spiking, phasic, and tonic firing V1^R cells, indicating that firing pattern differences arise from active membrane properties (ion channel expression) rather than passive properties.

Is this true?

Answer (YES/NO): YES